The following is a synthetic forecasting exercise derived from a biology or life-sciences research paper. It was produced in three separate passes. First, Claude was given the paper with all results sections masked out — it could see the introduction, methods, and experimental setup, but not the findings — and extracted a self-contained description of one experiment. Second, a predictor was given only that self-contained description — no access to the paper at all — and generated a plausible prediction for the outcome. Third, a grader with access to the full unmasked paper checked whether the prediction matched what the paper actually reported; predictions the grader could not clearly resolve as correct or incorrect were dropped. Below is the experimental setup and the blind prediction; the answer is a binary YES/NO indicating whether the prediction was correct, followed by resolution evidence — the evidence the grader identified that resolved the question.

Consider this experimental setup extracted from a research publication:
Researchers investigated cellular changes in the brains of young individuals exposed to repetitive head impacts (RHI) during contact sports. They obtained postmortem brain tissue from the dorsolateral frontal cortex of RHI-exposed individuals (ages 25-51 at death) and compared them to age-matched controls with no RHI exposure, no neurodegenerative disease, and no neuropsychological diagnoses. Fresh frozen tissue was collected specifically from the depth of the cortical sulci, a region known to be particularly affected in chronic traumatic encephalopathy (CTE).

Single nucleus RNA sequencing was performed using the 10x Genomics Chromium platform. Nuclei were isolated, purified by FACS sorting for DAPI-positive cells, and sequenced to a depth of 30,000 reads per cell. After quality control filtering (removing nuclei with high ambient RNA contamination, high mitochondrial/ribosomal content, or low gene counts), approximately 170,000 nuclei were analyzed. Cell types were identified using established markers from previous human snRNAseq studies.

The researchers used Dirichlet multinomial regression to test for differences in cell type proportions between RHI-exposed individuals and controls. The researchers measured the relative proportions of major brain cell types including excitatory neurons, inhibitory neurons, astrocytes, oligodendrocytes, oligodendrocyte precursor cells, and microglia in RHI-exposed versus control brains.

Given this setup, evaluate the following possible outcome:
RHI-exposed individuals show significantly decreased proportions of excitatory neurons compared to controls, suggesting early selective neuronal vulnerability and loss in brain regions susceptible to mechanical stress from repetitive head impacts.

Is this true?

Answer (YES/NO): NO